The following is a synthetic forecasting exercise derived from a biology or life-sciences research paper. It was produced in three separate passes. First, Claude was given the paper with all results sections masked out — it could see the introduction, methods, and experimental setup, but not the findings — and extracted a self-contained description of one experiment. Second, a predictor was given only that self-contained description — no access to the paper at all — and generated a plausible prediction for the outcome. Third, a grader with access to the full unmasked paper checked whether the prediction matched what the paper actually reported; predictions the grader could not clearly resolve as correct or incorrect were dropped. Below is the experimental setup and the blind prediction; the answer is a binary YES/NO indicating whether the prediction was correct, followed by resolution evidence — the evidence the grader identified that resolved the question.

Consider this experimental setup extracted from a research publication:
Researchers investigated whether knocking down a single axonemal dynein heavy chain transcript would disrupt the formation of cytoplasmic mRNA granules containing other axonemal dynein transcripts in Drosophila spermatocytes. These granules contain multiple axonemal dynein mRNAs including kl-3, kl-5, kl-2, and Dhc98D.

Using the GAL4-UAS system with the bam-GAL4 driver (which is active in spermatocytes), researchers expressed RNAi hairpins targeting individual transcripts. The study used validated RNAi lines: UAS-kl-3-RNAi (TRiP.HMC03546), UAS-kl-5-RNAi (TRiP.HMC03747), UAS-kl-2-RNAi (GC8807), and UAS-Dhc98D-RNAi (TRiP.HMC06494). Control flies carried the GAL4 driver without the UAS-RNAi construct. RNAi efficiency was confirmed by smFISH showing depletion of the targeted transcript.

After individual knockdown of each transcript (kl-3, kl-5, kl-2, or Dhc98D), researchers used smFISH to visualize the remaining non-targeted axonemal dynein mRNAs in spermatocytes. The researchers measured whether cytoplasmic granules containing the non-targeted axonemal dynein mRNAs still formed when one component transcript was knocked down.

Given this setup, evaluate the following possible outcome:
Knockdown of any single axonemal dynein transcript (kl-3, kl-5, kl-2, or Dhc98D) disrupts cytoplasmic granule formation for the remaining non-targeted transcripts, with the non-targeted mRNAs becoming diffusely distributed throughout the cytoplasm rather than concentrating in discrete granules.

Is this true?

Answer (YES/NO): NO